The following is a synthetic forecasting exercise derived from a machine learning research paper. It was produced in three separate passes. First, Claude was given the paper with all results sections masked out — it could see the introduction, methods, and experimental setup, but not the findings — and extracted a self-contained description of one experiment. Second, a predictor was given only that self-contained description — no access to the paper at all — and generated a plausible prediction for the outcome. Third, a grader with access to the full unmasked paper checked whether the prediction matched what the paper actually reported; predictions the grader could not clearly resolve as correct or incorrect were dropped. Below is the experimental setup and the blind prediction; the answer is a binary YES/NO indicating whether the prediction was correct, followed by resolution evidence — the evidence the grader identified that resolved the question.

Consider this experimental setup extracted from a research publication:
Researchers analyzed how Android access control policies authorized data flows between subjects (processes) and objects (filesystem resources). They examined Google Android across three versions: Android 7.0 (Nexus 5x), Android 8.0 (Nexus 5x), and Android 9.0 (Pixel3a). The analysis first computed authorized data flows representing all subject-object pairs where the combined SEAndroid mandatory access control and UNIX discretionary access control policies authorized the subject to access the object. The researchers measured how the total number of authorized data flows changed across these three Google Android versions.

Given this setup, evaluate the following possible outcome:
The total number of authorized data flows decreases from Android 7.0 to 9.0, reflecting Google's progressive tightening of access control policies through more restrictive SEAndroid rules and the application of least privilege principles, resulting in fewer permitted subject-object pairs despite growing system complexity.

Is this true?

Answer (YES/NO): NO